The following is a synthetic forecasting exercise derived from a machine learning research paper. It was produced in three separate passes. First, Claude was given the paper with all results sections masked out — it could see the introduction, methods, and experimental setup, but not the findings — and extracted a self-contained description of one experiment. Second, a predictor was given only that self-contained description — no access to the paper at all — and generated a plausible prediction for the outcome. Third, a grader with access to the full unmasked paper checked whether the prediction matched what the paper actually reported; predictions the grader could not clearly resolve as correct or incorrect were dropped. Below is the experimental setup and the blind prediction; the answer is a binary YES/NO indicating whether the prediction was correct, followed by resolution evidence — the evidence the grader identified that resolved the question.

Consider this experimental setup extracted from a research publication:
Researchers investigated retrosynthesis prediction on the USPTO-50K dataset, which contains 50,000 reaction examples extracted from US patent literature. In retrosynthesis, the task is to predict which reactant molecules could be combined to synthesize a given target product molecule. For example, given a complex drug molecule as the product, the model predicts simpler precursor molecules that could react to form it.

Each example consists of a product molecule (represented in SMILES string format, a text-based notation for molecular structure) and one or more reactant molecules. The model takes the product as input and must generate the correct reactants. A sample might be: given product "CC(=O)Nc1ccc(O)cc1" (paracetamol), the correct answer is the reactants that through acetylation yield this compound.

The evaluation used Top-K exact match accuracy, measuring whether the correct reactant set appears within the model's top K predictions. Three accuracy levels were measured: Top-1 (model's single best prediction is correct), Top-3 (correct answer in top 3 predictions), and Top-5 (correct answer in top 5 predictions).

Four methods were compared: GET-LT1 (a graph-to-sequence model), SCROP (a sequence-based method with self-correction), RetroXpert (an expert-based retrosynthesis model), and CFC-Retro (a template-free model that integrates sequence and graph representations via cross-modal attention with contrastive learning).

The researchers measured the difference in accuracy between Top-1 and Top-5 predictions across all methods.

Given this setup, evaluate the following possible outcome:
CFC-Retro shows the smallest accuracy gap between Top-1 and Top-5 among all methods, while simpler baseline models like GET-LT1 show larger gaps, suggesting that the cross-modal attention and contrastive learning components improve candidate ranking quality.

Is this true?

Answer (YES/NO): NO